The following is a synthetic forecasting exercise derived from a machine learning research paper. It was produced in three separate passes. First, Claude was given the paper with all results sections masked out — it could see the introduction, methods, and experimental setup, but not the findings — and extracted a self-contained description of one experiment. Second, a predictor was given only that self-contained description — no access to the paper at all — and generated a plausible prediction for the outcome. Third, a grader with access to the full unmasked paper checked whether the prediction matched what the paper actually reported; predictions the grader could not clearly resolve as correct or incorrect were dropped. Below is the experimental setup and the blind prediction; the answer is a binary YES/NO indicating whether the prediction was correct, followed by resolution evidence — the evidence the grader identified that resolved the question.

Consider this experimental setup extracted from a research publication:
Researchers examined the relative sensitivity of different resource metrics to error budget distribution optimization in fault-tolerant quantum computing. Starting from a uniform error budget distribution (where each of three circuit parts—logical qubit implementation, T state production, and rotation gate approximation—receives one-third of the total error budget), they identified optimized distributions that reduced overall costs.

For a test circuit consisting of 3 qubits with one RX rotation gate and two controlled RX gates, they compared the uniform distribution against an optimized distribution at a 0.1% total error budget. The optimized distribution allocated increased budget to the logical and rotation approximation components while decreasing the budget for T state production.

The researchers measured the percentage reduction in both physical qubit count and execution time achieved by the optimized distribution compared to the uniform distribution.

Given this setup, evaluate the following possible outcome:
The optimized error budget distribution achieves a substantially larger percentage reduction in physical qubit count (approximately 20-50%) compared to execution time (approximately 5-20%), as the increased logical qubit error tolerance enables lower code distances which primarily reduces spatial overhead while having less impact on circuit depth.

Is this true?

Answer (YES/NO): NO